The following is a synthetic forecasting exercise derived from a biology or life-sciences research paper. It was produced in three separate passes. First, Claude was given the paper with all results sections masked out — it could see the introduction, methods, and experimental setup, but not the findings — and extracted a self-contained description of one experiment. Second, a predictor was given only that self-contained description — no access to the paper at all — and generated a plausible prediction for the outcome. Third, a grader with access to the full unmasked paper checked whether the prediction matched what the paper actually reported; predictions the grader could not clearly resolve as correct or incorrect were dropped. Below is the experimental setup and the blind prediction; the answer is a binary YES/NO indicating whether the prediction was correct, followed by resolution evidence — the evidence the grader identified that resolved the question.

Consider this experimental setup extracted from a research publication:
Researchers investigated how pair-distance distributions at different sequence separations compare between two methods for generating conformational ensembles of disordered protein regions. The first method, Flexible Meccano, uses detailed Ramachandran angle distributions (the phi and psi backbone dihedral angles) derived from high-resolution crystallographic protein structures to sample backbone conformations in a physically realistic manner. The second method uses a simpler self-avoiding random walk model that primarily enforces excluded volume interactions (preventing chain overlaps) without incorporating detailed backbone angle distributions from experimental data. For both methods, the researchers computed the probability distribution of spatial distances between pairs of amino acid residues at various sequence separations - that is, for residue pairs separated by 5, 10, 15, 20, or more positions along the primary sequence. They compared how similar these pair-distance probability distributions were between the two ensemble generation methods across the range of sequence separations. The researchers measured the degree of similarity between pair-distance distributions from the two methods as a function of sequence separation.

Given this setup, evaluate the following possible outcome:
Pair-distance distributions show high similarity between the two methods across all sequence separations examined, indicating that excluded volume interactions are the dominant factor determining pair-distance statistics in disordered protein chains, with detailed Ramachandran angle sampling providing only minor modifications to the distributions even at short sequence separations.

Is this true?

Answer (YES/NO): NO